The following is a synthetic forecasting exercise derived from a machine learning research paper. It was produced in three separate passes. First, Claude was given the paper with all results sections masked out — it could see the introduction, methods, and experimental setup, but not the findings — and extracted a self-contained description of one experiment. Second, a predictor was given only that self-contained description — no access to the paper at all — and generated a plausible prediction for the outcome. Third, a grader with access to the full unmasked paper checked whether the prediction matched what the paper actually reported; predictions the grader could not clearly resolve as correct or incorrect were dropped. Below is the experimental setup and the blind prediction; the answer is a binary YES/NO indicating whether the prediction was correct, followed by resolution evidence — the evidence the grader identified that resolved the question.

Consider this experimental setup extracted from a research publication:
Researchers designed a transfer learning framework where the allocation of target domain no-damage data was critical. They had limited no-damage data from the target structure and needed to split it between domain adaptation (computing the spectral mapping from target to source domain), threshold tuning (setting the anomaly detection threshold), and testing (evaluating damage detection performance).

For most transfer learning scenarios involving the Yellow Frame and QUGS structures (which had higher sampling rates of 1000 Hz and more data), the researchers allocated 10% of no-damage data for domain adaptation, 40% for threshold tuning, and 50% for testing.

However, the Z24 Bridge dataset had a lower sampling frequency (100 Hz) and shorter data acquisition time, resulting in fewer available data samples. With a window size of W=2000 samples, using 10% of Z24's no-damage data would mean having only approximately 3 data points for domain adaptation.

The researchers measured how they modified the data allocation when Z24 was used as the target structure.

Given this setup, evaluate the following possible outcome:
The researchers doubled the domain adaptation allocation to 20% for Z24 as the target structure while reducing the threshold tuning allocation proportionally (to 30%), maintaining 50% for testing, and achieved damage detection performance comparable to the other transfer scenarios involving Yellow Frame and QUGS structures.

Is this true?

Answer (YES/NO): NO